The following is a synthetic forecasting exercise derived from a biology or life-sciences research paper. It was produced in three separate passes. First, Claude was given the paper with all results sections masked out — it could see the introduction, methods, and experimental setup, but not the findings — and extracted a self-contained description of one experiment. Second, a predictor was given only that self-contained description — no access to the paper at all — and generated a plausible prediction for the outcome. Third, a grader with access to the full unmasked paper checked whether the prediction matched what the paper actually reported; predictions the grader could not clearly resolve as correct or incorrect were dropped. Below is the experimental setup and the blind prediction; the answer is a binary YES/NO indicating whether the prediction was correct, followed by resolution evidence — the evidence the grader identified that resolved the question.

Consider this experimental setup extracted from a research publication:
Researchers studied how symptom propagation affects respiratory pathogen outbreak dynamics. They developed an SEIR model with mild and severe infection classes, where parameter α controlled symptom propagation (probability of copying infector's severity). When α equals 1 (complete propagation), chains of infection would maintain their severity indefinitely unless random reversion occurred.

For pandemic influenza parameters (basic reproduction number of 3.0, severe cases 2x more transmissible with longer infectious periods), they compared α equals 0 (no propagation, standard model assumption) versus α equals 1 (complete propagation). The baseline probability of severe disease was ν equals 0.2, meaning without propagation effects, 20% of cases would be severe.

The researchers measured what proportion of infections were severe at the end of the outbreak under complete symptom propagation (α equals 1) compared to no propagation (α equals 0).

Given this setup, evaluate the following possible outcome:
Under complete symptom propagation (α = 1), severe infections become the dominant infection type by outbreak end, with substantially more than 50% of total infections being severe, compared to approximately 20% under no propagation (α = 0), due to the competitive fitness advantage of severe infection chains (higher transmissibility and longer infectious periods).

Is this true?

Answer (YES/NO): NO